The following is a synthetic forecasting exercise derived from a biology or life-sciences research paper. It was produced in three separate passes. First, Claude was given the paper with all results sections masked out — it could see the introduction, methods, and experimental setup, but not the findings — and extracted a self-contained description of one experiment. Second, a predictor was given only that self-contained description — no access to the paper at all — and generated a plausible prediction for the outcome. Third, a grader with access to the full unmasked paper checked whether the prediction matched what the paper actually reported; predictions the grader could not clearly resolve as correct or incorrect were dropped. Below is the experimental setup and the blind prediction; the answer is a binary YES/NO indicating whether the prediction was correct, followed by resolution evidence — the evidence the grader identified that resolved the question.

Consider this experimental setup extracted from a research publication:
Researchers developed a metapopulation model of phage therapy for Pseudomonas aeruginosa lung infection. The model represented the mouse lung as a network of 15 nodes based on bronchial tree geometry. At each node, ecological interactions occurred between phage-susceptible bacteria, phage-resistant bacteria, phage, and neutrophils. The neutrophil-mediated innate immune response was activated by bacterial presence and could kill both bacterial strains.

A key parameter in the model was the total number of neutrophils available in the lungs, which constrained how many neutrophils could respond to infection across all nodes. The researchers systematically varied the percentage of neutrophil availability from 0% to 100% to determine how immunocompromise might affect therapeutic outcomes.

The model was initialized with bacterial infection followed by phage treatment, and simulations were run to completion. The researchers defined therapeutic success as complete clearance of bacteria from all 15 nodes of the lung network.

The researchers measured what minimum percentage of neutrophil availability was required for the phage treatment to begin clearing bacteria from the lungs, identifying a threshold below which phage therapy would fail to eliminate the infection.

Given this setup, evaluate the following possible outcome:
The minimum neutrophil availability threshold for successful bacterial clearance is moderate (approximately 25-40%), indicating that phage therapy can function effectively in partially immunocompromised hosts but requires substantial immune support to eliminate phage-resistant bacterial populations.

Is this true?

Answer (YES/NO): NO